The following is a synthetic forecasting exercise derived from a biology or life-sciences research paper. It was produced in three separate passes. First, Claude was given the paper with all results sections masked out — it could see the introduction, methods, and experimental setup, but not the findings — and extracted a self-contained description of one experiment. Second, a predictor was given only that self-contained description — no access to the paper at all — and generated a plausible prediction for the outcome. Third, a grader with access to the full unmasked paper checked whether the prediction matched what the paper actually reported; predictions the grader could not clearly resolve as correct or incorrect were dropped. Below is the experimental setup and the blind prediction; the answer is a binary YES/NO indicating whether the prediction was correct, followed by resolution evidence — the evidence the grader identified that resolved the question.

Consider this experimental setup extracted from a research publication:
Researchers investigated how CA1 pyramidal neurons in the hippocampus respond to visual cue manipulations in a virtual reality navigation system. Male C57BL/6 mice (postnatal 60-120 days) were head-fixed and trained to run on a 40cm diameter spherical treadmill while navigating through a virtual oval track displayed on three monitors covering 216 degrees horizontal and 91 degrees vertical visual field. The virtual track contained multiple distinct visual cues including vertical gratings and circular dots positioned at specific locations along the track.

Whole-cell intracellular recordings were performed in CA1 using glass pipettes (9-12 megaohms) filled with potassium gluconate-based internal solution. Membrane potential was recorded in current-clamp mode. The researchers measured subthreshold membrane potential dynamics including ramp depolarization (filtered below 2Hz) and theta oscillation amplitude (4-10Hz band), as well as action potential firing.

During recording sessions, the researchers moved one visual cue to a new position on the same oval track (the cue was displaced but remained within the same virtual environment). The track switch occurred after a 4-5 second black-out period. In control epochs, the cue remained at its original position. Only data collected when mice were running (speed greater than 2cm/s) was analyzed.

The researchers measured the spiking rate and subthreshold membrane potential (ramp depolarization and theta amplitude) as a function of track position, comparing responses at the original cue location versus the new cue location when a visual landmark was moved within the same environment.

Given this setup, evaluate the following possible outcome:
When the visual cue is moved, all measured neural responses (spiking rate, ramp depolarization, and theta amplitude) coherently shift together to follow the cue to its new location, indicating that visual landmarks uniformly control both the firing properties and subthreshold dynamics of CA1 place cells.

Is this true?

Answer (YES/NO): YES